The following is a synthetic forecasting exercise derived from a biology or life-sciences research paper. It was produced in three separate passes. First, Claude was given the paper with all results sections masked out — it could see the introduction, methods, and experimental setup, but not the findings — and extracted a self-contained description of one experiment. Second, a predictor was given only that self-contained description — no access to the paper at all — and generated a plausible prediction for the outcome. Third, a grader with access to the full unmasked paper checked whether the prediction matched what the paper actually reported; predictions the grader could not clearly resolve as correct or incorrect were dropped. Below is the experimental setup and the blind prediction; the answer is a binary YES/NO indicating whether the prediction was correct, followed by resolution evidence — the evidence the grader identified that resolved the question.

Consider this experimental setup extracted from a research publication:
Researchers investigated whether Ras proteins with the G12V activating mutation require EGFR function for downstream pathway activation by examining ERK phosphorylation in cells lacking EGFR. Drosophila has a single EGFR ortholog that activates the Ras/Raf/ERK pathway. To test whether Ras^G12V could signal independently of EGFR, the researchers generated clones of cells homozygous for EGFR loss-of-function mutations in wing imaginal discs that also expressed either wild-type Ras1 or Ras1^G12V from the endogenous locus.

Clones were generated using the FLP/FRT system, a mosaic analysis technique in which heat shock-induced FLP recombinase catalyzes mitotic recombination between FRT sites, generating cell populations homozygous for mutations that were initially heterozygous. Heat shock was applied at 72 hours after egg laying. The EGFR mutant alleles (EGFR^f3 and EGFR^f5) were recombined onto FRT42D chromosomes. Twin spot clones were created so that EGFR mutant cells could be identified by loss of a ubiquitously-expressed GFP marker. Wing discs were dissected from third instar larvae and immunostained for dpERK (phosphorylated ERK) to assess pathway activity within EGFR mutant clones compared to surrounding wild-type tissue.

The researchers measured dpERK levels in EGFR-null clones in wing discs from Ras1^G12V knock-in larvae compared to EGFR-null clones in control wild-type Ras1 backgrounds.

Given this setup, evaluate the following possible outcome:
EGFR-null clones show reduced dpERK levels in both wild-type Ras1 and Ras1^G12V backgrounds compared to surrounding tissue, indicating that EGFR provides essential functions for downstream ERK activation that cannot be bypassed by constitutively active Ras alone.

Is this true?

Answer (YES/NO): NO